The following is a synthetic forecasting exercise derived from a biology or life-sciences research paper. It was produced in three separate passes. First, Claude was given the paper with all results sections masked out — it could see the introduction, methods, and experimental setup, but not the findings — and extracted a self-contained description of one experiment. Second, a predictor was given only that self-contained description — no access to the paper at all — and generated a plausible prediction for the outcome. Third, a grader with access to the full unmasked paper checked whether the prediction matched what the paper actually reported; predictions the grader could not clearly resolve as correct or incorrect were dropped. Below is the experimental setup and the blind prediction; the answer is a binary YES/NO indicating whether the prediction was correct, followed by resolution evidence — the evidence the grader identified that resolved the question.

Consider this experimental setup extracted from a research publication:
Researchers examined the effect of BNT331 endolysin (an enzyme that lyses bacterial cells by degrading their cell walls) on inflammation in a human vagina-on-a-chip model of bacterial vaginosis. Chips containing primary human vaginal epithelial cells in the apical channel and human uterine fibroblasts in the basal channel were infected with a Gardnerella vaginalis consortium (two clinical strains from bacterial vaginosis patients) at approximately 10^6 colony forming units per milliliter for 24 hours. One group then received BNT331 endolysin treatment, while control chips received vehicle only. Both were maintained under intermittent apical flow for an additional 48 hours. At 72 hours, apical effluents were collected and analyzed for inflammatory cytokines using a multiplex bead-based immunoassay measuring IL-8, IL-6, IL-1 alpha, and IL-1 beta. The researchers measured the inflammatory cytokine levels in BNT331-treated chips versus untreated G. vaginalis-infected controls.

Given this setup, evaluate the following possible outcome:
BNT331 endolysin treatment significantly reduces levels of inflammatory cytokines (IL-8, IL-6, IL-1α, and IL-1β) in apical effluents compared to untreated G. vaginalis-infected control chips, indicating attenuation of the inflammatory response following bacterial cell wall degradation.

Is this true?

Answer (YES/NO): YES